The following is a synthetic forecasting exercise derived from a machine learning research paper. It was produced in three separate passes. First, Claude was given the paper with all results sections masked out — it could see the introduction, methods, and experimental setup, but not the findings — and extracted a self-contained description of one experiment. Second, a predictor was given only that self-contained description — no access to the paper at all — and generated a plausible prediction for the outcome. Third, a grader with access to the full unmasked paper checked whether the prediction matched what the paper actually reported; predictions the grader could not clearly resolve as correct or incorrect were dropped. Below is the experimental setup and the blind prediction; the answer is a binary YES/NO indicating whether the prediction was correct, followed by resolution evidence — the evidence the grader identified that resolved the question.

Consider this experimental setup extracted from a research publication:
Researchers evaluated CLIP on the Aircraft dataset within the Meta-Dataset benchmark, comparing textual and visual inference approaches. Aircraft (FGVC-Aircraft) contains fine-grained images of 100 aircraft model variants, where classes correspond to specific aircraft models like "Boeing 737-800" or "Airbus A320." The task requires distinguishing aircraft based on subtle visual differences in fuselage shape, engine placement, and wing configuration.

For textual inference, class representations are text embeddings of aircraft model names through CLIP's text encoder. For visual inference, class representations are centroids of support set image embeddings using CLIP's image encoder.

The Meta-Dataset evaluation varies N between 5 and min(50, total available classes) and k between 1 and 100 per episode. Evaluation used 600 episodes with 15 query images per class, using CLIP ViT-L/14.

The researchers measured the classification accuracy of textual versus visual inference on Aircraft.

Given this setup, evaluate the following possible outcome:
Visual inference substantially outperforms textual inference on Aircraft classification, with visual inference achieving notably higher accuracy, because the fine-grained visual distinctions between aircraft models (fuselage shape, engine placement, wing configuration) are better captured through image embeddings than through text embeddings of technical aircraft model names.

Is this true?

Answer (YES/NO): YES